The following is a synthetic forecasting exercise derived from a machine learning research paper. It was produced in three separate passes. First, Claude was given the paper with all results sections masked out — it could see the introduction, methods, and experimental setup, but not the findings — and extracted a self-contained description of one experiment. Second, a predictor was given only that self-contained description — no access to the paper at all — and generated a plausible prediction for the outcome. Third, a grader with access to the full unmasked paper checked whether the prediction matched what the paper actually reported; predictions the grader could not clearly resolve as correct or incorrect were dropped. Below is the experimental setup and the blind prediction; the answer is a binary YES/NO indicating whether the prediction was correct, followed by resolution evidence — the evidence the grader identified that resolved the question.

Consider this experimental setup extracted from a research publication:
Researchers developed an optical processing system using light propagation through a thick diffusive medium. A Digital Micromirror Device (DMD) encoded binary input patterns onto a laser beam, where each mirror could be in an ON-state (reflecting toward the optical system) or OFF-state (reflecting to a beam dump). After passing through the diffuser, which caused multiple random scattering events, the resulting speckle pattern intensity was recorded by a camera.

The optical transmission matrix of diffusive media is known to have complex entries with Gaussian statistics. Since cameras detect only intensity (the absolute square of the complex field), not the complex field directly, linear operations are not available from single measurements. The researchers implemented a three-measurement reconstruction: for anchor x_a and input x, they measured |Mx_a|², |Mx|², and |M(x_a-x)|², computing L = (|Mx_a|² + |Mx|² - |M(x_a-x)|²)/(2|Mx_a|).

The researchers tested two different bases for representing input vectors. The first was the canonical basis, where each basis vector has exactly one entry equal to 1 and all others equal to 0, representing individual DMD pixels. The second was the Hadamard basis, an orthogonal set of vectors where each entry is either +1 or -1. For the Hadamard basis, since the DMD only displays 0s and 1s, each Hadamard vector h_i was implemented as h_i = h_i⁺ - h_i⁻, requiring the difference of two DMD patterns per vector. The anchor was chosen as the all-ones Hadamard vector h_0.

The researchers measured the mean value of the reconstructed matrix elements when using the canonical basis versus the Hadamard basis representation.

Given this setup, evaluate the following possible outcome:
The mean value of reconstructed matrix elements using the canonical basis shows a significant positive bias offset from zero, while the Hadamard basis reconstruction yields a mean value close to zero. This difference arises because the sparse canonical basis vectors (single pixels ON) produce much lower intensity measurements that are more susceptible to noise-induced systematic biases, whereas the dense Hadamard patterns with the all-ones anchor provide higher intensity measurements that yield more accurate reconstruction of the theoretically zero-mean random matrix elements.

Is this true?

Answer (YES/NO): NO